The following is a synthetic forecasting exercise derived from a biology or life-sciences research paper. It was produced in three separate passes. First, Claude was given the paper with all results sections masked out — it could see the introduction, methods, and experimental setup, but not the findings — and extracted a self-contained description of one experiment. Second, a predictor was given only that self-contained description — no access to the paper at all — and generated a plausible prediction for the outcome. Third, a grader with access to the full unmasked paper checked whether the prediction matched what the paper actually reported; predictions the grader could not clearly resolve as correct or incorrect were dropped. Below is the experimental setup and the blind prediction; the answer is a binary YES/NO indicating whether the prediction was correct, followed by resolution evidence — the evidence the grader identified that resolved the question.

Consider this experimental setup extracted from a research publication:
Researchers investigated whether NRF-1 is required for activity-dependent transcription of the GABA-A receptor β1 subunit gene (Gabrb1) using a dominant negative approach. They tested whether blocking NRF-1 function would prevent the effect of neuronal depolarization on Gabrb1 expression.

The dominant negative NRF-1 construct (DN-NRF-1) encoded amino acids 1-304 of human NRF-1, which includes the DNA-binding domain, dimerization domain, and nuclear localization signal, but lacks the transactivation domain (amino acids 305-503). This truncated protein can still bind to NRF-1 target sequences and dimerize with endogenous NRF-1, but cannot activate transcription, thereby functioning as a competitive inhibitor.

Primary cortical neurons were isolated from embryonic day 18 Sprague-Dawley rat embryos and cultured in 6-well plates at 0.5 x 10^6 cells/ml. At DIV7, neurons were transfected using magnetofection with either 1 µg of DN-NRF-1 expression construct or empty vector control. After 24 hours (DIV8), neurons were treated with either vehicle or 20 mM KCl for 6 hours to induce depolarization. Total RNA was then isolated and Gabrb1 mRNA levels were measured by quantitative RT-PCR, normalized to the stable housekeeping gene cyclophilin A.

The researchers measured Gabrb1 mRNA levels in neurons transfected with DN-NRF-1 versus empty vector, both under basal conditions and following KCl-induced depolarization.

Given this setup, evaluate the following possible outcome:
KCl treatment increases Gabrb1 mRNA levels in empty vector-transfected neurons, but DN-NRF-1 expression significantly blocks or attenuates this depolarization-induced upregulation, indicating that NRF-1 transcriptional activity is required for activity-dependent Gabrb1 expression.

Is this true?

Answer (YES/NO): YES